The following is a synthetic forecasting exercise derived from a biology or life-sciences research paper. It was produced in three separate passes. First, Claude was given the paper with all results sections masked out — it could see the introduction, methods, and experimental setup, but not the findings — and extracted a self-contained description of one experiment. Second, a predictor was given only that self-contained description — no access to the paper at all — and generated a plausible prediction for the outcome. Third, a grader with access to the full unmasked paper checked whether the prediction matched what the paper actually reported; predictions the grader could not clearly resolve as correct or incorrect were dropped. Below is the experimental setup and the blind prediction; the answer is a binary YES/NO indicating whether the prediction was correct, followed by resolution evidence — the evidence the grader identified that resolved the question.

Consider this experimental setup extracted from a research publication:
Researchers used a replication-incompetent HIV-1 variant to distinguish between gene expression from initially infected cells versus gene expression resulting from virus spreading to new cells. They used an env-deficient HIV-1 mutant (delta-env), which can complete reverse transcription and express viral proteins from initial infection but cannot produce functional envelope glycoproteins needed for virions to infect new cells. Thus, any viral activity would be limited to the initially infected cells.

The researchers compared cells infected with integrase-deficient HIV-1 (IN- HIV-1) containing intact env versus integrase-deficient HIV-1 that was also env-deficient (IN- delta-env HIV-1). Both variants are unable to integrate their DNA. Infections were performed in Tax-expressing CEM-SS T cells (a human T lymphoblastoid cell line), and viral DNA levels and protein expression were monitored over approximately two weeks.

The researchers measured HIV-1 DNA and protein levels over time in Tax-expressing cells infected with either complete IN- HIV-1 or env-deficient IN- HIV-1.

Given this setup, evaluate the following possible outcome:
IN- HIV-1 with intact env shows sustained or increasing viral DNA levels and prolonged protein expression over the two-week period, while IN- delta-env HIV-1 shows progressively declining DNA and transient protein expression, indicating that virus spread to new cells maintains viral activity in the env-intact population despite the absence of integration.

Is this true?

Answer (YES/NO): YES